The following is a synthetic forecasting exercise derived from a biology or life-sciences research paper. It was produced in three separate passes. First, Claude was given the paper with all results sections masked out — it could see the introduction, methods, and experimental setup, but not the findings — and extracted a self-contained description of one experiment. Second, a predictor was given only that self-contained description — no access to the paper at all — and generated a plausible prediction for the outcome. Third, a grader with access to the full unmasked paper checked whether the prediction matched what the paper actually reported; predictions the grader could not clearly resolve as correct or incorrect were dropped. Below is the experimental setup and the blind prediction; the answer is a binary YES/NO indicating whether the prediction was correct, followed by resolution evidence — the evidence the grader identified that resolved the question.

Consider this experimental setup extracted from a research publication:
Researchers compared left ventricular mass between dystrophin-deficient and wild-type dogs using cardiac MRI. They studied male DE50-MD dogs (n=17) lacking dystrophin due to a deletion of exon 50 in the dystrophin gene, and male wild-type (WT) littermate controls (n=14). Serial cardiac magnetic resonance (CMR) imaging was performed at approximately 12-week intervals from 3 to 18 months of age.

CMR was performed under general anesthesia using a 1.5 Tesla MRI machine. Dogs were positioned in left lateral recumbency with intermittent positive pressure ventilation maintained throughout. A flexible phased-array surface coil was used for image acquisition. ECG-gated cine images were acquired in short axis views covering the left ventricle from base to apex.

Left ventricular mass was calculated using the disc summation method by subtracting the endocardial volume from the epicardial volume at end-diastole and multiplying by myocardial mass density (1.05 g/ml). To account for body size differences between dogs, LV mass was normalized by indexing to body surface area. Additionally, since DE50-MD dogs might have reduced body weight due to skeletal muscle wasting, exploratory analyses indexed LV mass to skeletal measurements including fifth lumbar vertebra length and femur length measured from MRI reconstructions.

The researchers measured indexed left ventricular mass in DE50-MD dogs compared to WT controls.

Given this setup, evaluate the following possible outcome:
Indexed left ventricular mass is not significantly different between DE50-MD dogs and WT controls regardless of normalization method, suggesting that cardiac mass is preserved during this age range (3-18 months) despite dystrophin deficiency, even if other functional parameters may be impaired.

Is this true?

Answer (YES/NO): NO